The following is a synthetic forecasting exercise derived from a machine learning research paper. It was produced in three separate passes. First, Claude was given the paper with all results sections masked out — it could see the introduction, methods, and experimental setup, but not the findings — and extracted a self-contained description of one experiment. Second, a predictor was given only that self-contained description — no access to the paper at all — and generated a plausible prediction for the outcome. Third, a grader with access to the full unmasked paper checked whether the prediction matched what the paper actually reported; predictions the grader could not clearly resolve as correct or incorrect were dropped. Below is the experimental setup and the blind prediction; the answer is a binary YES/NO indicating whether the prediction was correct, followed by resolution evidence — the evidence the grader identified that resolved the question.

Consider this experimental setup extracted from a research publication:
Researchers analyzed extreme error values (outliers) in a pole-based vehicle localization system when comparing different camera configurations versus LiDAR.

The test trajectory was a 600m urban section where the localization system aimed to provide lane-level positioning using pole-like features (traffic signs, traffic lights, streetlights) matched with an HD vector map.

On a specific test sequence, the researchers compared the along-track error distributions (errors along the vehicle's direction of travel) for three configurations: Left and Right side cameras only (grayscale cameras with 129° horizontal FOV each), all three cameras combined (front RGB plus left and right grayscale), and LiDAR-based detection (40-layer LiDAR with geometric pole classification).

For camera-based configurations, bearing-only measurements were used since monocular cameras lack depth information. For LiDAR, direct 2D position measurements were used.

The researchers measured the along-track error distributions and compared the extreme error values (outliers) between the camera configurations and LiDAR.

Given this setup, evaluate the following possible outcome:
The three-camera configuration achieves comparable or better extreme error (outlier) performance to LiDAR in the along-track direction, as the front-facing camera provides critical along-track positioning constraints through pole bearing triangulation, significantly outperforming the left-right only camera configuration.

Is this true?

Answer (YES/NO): NO